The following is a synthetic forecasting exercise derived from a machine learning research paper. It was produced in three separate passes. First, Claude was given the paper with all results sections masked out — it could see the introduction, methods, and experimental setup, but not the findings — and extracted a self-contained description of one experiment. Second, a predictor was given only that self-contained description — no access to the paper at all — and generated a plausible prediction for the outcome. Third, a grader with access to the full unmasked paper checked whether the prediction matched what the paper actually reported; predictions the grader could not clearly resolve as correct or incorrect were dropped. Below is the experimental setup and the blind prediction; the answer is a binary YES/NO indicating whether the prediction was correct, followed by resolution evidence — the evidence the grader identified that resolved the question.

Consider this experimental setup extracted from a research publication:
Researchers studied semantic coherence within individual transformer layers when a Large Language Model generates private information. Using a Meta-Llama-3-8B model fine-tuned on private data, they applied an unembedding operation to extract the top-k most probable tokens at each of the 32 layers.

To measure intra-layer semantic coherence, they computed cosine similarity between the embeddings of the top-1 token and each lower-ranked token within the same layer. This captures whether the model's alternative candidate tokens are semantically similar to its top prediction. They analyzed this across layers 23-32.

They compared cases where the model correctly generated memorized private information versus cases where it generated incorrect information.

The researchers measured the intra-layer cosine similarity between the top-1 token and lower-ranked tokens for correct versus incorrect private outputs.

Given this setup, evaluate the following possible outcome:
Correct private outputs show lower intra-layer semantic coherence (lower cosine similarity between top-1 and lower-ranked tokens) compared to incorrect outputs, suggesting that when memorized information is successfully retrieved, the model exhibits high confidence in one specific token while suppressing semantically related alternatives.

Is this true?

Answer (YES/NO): NO